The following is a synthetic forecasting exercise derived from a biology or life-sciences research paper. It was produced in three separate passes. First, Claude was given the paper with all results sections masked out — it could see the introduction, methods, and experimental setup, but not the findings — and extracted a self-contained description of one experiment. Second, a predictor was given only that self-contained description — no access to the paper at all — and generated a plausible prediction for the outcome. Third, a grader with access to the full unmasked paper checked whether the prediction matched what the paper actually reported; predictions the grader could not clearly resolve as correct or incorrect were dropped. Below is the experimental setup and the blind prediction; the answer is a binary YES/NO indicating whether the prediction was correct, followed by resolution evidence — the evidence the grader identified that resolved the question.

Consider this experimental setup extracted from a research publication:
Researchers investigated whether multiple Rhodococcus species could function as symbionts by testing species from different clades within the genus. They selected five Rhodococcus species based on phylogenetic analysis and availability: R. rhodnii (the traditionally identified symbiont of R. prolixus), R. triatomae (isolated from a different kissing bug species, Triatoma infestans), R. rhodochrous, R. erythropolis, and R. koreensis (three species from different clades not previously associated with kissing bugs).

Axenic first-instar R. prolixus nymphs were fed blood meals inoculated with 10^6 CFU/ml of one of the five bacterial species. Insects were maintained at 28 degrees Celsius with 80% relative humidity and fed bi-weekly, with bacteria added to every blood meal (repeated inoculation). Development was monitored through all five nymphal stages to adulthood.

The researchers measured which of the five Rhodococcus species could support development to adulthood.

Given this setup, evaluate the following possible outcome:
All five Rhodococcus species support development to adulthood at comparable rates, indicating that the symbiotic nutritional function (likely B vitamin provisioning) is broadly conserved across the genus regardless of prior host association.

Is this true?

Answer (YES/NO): NO